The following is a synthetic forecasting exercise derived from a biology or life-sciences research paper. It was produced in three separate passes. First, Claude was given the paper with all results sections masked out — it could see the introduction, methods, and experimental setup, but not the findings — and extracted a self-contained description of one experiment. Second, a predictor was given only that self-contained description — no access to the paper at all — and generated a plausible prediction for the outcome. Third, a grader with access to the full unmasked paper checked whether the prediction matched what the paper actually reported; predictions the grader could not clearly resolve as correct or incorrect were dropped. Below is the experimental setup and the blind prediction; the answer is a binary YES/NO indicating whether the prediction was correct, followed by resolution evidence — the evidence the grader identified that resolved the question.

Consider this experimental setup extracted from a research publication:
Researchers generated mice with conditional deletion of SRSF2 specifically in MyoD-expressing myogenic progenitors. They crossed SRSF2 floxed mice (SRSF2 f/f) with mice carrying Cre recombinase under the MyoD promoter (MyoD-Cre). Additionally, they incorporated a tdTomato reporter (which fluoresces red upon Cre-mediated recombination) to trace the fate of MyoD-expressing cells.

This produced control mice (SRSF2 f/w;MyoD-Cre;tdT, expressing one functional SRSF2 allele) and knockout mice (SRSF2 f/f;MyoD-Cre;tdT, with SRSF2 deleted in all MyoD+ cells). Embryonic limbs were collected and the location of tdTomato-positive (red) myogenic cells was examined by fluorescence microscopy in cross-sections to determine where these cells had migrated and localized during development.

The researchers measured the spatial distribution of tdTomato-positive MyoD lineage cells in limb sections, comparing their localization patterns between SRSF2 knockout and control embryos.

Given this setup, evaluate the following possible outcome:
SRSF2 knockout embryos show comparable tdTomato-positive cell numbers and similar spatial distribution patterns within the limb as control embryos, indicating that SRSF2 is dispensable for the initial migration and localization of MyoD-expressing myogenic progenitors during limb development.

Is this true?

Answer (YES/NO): NO